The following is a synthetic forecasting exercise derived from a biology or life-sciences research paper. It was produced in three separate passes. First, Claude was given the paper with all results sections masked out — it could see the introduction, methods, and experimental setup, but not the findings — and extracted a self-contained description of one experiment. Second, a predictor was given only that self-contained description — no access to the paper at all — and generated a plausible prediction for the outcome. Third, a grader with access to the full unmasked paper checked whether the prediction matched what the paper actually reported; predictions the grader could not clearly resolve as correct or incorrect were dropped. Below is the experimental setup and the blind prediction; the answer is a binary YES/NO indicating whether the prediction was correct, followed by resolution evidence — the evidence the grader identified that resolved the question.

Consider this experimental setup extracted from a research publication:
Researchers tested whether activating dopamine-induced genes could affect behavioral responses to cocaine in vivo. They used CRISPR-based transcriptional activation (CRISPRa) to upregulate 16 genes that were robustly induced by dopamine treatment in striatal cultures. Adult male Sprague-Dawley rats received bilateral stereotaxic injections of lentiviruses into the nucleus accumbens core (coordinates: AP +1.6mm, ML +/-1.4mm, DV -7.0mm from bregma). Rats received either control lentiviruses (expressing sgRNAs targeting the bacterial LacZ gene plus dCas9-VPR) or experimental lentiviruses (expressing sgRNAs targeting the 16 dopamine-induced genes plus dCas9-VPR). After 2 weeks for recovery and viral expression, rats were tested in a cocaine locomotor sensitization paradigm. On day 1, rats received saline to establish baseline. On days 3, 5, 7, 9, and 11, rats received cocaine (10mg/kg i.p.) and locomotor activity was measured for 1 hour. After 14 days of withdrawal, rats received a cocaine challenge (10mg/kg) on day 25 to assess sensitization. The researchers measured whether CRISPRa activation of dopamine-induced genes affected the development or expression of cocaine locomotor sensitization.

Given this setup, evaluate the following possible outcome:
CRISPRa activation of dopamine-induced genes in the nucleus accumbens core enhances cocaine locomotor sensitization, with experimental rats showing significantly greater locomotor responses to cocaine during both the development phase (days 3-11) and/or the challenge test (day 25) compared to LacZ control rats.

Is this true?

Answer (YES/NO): YES